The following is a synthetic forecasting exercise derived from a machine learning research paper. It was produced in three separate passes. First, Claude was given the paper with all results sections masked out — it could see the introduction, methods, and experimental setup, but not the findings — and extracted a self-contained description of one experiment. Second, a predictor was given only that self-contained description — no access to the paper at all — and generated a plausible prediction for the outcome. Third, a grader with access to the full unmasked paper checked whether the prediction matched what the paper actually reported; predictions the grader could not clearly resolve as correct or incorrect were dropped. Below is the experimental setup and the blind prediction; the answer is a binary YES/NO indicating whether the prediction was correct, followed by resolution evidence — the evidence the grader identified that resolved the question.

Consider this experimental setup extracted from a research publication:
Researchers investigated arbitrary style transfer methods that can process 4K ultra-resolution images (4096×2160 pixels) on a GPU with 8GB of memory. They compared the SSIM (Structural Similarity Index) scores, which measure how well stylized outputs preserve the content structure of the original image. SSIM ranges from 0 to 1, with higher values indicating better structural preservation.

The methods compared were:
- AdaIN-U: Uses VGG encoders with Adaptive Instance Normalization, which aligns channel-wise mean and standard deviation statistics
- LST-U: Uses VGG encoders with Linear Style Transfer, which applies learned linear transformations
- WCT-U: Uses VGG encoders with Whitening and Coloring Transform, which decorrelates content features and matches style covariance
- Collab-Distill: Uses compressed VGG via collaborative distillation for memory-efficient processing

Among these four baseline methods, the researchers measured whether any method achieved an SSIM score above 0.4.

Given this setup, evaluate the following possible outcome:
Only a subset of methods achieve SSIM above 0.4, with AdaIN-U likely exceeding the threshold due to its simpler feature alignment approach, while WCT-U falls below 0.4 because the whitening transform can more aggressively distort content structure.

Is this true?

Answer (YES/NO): NO